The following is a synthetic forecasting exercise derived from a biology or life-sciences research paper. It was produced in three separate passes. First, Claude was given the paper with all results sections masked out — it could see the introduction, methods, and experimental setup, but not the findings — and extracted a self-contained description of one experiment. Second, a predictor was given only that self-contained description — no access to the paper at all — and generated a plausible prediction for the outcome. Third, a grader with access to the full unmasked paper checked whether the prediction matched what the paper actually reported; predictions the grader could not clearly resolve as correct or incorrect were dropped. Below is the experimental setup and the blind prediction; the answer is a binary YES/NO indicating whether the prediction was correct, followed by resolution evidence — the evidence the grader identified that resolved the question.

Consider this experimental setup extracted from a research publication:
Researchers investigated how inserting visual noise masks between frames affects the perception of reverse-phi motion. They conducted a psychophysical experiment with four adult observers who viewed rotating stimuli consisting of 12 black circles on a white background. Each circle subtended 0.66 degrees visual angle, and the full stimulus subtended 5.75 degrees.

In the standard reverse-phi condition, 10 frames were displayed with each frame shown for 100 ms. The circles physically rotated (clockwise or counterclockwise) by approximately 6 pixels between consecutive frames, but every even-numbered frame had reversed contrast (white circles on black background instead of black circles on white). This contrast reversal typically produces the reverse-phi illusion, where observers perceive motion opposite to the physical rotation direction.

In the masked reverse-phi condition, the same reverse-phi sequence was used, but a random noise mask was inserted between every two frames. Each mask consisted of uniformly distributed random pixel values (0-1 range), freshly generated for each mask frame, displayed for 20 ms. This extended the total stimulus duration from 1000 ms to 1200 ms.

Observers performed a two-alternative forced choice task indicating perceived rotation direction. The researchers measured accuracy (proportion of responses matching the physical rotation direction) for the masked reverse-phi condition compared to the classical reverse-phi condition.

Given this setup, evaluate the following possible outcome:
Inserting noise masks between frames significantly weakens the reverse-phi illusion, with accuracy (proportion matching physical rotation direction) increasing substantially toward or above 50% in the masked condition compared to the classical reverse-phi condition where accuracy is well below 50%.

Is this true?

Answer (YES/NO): YES